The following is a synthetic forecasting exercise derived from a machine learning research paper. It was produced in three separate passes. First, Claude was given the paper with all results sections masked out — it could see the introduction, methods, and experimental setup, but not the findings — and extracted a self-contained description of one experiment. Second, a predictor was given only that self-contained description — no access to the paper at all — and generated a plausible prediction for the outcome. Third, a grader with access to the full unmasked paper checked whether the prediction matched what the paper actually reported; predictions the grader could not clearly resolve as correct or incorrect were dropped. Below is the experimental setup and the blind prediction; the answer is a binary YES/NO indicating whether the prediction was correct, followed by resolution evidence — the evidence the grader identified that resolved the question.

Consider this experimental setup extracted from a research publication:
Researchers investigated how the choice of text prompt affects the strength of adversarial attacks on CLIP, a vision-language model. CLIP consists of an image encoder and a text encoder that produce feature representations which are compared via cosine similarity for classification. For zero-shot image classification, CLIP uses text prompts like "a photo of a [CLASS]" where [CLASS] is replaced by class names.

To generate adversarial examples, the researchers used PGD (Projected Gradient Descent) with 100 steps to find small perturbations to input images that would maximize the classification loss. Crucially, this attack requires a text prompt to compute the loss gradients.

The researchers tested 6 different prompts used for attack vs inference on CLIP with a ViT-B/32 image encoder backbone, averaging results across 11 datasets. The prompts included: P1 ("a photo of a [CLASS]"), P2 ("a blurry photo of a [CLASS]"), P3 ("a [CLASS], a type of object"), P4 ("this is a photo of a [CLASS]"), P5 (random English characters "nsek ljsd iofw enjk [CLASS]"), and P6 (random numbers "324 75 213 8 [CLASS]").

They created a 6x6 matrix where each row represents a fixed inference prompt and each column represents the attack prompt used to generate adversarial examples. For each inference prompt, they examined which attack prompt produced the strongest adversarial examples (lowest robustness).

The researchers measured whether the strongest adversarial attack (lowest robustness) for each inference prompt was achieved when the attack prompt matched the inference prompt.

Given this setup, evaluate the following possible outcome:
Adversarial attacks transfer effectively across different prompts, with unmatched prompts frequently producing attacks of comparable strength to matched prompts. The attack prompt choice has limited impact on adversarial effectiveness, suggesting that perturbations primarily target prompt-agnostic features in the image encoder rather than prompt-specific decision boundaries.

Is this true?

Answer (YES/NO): NO